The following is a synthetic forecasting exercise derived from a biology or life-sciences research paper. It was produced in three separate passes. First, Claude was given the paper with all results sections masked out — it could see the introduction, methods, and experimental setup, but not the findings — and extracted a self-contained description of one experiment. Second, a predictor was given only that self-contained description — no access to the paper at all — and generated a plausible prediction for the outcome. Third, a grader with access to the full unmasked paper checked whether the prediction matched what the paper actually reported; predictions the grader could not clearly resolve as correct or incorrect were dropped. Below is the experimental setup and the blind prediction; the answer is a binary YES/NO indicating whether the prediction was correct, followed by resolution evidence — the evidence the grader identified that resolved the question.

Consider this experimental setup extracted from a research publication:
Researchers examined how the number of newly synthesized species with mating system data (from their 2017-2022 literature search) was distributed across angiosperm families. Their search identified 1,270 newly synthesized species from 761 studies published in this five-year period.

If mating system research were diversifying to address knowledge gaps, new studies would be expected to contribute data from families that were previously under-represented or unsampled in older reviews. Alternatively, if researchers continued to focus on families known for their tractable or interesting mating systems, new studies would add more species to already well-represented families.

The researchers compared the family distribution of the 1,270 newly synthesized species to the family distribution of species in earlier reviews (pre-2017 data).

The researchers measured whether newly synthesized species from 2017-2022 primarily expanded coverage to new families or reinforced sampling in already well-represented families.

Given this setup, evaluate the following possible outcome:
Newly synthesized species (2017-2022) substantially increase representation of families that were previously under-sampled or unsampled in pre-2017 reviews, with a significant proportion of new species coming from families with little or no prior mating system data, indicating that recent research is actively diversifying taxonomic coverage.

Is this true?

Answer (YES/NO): NO